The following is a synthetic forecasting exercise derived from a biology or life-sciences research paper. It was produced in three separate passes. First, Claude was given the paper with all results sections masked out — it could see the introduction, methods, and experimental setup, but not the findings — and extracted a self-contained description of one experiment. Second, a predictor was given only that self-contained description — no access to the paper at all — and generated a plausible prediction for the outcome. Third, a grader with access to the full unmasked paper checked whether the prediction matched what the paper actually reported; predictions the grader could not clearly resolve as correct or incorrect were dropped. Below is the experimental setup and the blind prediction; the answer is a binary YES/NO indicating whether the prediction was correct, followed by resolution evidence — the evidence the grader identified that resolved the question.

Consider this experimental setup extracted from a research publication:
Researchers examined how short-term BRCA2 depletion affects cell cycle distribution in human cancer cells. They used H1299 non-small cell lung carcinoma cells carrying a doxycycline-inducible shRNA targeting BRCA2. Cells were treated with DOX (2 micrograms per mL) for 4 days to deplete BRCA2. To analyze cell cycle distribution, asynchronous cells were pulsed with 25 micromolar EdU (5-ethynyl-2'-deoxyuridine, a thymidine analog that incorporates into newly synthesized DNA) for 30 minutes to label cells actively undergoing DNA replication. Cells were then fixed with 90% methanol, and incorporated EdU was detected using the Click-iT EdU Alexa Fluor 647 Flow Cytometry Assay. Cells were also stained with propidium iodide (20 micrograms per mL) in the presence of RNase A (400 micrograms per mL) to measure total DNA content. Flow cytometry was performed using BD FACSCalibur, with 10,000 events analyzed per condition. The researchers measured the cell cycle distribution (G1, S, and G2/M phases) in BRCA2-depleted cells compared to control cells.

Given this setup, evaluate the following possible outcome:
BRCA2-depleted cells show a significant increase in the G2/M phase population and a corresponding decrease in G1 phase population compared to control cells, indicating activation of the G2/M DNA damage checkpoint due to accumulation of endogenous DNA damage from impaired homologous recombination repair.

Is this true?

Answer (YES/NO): NO